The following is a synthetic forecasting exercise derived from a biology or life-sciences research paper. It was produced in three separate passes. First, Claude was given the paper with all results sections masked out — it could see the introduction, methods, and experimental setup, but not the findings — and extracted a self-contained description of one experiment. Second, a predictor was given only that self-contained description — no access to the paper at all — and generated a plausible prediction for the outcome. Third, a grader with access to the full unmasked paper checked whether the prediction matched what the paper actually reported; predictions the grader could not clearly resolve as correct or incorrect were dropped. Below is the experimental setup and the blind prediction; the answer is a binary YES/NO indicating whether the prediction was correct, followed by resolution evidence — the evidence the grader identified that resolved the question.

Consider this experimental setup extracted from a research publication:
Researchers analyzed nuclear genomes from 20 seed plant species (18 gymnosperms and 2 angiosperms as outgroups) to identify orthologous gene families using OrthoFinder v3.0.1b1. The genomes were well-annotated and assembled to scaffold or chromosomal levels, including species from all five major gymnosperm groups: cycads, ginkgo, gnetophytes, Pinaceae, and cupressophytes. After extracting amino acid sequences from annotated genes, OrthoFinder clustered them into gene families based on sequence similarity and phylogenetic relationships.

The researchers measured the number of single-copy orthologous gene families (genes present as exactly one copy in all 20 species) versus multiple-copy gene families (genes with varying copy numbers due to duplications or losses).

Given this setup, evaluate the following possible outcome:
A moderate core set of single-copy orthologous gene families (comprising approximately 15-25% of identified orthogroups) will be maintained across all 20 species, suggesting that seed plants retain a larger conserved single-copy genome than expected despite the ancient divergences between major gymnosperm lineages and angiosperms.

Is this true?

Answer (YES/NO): NO